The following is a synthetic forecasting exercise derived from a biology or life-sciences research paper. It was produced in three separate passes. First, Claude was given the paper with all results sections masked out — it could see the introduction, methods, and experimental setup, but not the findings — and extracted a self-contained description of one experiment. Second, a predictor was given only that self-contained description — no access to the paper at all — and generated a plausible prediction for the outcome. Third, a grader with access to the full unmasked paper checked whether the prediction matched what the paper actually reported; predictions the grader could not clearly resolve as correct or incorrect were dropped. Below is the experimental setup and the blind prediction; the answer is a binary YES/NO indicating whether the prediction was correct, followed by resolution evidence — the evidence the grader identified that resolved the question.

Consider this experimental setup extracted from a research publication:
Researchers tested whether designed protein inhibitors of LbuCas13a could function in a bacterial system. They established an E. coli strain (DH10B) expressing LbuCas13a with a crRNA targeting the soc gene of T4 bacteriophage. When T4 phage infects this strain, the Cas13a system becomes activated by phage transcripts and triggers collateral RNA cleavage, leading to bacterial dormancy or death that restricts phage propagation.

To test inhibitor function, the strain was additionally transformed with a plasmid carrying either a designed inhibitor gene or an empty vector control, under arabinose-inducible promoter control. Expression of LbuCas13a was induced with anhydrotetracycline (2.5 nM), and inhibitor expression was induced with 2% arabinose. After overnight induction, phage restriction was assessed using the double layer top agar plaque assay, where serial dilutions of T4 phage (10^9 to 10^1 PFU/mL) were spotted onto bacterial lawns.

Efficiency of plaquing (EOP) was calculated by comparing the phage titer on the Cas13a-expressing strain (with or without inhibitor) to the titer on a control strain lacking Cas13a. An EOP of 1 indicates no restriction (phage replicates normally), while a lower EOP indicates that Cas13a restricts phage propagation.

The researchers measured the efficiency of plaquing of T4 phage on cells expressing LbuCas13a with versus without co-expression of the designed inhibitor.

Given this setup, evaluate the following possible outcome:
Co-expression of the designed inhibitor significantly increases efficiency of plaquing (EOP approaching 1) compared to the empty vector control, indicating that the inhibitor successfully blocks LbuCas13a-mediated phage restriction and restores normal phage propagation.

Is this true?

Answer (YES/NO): YES